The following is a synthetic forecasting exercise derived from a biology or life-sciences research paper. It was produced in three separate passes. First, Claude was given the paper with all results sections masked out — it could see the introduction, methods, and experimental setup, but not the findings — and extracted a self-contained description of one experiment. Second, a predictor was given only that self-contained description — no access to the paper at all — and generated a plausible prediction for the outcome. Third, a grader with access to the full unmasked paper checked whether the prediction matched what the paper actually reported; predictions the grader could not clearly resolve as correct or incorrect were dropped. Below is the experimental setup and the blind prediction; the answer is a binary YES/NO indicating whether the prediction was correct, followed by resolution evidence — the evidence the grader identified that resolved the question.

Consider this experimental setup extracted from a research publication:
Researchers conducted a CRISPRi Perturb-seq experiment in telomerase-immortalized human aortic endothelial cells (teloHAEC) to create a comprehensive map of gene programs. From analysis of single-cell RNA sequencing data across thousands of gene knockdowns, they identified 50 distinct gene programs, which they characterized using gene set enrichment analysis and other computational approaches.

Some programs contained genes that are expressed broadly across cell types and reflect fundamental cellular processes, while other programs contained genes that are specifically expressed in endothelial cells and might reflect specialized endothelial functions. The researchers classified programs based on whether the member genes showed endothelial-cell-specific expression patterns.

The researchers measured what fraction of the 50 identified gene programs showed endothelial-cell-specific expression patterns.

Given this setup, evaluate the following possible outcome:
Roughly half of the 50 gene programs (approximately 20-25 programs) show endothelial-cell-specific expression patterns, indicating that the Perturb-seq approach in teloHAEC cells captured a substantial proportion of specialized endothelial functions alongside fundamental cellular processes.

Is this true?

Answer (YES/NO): NO